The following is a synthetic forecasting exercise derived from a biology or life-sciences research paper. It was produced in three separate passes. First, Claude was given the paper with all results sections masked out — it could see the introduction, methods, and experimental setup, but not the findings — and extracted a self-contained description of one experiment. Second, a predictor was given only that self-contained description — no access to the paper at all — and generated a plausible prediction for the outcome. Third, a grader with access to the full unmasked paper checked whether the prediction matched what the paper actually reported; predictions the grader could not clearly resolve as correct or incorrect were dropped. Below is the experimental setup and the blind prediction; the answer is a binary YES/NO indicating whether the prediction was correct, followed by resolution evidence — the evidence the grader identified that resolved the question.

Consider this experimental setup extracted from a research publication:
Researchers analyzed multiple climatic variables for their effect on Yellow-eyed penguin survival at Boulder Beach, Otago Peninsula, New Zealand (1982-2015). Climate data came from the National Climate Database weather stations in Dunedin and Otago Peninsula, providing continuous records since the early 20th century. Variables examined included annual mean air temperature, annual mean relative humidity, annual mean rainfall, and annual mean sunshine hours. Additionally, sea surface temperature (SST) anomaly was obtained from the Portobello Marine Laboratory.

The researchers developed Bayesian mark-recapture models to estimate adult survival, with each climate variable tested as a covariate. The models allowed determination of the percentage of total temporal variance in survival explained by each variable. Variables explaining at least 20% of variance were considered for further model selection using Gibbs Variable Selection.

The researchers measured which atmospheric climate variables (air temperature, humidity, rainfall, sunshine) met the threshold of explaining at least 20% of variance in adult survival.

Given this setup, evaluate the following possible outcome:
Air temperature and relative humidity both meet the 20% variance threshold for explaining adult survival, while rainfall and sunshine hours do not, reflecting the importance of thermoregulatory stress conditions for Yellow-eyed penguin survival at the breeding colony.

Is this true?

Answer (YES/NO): NO